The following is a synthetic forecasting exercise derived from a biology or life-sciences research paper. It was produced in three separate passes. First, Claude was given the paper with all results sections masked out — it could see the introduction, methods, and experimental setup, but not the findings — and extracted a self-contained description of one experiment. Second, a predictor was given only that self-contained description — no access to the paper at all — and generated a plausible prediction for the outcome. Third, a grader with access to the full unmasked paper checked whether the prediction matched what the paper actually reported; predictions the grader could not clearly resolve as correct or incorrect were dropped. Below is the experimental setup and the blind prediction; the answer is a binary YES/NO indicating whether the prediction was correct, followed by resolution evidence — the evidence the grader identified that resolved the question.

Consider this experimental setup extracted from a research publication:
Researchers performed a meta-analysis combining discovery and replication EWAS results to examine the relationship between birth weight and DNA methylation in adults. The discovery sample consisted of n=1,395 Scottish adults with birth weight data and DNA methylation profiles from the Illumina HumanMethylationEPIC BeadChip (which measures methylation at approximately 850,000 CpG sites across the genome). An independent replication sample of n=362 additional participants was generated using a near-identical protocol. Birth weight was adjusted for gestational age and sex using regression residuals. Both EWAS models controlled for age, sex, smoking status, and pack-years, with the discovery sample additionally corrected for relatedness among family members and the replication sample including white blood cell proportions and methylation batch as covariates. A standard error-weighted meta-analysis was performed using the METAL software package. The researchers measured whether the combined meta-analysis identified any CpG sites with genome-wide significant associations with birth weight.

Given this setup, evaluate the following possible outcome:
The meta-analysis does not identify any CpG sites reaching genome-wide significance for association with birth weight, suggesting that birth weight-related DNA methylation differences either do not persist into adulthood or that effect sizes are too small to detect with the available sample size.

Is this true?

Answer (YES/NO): NO